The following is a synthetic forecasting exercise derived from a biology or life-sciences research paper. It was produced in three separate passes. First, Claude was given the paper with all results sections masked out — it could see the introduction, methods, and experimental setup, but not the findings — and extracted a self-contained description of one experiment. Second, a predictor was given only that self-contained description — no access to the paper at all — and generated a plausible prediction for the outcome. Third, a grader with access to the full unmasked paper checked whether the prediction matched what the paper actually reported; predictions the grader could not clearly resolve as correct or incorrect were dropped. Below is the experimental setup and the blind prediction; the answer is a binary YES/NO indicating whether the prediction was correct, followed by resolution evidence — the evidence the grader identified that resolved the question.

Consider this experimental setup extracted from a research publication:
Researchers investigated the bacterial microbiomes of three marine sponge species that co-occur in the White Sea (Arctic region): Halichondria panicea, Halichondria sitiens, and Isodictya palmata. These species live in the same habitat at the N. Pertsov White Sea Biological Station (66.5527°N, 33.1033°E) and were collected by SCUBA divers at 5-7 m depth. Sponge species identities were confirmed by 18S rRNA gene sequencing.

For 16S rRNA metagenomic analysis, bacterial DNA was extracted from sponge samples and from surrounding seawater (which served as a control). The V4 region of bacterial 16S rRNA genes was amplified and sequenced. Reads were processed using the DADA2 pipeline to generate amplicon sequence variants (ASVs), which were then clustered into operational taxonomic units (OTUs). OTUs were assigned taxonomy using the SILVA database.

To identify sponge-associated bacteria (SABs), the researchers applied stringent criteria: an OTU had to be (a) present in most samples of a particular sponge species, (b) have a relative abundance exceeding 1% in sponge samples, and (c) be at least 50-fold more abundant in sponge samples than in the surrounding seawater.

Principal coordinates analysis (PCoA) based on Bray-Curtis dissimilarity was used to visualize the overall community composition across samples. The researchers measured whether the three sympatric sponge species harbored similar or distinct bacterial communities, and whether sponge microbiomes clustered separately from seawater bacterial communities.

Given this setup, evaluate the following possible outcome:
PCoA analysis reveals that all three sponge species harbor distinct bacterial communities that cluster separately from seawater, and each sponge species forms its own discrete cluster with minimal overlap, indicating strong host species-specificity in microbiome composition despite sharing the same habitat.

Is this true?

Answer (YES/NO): YES